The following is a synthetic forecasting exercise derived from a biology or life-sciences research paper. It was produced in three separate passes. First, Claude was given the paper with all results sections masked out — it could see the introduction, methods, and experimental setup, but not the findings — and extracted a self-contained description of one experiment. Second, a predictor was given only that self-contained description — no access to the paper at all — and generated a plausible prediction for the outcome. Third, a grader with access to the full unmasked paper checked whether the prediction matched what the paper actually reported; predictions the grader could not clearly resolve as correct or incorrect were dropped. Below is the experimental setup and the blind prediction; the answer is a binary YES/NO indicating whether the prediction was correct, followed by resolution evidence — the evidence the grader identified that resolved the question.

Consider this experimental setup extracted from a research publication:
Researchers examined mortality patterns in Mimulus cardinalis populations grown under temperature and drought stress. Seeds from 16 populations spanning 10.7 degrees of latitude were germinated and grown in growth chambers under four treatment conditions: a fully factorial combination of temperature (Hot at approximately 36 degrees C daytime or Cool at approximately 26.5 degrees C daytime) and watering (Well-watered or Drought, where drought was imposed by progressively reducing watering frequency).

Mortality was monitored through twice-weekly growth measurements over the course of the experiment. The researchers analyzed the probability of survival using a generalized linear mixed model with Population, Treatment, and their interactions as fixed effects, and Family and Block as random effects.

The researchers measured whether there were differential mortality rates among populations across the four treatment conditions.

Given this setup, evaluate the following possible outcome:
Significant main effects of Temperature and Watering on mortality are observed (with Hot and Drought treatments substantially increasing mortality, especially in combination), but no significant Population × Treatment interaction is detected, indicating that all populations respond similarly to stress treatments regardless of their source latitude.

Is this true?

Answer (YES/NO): YES